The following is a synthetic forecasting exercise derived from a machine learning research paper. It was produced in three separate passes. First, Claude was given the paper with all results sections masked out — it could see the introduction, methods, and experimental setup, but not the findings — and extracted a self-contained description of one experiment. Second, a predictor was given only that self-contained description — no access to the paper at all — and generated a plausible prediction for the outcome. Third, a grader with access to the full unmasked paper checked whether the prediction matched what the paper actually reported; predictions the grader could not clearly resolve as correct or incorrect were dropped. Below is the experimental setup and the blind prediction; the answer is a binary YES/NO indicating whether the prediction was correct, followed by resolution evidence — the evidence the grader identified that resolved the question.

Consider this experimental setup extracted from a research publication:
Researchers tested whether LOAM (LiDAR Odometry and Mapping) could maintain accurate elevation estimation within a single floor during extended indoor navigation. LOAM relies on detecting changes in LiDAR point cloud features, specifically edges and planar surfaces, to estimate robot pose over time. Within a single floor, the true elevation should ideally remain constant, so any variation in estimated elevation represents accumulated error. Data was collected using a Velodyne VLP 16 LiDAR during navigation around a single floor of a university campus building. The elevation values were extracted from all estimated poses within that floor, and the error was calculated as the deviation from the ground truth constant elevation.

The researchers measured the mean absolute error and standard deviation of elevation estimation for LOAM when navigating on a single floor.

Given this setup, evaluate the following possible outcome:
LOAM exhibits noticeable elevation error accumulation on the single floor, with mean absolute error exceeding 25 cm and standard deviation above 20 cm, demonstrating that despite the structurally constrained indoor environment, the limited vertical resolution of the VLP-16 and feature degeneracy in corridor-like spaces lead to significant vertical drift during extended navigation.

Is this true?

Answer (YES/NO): YES